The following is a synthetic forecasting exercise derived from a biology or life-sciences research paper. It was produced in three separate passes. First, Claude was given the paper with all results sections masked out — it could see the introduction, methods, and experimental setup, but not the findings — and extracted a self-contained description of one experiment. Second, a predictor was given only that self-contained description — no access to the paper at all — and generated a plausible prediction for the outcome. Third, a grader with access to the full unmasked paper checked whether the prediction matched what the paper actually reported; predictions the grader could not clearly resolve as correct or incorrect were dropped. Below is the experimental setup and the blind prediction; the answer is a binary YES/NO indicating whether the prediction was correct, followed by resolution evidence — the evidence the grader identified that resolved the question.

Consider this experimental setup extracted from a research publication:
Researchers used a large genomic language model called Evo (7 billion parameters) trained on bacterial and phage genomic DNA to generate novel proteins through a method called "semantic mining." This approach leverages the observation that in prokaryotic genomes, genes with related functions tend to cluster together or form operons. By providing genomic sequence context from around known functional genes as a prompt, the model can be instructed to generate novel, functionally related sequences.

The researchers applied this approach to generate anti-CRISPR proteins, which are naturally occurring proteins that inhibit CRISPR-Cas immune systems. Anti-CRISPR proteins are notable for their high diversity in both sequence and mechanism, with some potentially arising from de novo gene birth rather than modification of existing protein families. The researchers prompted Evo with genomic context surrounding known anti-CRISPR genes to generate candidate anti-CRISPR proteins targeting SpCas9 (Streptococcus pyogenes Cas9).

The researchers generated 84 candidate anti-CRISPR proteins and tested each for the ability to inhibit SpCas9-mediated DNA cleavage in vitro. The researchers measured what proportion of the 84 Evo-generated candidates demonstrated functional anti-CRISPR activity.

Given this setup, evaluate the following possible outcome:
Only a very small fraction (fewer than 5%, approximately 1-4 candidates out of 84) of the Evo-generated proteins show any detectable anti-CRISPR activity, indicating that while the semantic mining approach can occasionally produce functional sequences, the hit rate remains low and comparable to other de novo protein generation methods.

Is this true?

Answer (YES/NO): NO